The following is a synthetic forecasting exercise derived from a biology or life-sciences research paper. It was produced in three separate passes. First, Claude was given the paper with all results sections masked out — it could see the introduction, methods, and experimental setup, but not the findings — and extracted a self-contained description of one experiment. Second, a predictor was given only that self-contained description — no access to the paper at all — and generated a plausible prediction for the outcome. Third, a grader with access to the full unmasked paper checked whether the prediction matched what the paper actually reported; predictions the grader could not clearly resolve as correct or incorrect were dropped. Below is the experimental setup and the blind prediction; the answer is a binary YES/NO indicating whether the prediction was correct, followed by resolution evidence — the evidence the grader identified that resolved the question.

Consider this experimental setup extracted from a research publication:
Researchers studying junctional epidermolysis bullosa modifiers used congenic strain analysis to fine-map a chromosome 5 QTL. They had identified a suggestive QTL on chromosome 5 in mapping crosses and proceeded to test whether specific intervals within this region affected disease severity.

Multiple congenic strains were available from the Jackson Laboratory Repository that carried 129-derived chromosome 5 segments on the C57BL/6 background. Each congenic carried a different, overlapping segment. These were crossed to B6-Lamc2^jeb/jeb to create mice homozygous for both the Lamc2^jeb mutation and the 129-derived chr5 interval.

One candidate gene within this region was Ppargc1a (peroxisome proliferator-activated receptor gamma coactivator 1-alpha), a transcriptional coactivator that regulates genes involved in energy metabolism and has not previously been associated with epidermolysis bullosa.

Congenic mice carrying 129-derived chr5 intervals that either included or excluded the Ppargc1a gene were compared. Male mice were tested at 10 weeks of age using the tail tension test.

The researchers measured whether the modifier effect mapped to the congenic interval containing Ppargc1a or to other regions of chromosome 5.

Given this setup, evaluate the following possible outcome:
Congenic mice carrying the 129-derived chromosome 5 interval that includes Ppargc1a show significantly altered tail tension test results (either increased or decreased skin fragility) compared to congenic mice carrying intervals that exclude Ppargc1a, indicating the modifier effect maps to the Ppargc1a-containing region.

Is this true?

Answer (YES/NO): YES